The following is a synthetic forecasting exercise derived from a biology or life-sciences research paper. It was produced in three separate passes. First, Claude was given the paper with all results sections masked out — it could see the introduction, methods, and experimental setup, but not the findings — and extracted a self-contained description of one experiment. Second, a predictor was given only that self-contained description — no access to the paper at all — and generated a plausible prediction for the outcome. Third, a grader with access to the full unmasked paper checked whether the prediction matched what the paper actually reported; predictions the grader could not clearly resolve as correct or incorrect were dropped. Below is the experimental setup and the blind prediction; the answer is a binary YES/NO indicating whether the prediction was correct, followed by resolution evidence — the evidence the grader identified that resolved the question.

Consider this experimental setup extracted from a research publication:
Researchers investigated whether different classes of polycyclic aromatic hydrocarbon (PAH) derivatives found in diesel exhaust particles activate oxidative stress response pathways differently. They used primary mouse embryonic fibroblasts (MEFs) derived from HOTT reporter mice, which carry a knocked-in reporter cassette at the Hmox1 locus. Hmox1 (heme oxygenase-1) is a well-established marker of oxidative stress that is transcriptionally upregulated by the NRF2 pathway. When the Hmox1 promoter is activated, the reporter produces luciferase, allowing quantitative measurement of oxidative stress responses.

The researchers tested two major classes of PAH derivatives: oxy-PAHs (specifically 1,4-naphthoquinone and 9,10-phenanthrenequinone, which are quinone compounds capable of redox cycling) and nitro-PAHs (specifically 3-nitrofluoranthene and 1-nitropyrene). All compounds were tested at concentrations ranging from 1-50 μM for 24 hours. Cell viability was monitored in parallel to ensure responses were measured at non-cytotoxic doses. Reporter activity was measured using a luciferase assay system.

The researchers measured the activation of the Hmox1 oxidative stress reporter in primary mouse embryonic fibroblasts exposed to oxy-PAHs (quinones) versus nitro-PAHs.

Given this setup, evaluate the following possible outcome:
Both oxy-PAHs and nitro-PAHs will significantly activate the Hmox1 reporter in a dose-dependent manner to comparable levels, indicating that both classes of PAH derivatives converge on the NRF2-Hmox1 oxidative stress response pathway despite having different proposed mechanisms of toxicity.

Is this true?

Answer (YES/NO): NO